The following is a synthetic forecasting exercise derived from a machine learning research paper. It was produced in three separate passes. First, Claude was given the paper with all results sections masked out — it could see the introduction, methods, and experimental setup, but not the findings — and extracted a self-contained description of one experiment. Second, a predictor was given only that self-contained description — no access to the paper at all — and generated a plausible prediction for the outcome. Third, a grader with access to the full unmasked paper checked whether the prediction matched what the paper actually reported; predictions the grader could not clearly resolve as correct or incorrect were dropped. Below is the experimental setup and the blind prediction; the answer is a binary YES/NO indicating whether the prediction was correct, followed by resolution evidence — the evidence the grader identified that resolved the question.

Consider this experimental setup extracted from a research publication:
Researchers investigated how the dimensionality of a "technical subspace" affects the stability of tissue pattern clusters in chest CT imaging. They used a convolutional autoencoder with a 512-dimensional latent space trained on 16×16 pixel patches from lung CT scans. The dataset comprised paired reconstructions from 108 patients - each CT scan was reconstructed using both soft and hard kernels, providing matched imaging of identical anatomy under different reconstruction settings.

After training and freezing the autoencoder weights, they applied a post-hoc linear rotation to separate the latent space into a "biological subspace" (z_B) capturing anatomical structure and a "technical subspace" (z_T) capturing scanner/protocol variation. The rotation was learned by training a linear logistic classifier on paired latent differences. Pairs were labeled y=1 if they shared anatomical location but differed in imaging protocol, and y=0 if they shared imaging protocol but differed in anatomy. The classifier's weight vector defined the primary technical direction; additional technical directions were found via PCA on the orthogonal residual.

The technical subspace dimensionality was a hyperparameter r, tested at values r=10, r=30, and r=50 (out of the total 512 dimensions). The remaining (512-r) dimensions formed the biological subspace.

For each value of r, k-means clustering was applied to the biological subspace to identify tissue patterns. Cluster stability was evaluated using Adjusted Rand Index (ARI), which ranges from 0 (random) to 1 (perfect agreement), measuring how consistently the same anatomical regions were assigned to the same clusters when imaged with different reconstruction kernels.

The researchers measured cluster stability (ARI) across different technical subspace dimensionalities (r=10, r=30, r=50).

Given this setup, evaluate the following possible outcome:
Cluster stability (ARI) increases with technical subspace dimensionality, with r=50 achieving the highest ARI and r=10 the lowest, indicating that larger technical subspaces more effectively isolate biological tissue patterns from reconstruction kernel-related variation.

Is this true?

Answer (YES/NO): NO